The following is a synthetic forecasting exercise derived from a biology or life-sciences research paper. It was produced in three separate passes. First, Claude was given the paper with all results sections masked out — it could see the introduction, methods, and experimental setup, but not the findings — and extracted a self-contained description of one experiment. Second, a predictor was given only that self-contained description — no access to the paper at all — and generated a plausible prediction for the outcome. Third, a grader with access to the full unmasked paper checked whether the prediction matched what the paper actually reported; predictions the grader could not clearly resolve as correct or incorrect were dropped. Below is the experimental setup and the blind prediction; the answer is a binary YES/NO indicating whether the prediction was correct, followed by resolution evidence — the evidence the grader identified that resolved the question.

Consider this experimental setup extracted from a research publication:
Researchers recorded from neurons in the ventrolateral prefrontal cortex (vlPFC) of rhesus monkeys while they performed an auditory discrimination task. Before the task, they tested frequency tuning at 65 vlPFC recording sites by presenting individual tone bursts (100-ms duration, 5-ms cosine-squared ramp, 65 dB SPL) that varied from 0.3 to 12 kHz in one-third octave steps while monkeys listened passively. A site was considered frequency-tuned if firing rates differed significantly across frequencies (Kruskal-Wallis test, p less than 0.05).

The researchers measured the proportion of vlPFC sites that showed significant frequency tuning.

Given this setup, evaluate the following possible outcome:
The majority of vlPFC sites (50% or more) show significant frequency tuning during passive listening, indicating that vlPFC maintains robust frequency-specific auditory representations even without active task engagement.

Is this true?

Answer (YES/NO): NO